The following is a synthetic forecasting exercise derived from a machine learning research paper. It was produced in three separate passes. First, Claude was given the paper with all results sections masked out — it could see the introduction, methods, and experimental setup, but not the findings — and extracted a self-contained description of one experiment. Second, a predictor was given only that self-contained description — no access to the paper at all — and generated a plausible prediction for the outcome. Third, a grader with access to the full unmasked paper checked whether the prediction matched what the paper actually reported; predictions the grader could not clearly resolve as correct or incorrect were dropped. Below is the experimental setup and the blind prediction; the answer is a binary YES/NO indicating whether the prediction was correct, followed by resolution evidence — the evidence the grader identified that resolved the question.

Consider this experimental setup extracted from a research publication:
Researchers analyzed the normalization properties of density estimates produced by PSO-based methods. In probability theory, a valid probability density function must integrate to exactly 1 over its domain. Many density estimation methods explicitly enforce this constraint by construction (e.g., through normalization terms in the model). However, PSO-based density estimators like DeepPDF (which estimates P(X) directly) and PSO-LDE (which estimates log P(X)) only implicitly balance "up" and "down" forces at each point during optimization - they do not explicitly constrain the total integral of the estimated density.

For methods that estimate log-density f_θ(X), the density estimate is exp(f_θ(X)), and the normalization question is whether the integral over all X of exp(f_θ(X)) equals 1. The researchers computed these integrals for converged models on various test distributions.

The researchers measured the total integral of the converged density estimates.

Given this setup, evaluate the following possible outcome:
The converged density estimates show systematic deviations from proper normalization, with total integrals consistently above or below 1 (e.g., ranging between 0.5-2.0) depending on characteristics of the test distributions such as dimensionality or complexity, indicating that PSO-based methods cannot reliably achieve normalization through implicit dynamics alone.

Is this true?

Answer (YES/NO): NO